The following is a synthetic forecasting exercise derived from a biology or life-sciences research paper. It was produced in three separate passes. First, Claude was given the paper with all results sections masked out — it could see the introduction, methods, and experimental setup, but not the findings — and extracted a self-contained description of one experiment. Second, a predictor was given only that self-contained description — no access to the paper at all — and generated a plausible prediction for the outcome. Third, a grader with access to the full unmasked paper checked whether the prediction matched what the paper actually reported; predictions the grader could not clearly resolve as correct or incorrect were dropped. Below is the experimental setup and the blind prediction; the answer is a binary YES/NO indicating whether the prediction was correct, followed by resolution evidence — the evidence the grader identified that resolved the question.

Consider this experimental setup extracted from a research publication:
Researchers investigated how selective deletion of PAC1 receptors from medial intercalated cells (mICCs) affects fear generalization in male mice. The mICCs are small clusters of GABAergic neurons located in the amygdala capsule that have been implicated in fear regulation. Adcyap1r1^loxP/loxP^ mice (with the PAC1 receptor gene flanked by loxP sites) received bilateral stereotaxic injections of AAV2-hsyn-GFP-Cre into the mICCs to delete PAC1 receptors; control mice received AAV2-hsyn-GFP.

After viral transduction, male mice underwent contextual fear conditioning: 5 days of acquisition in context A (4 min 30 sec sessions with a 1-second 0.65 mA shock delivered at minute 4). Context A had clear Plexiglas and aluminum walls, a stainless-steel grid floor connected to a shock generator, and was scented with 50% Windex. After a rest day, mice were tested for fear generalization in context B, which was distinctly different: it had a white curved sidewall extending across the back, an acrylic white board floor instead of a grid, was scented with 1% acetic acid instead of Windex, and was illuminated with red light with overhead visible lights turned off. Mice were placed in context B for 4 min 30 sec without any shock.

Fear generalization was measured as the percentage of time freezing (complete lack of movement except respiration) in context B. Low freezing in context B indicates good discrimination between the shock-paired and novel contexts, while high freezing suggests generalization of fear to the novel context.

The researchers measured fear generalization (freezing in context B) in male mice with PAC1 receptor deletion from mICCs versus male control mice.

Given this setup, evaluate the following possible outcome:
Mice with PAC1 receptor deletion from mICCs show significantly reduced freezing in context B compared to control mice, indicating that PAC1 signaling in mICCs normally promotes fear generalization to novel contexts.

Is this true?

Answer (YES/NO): NO